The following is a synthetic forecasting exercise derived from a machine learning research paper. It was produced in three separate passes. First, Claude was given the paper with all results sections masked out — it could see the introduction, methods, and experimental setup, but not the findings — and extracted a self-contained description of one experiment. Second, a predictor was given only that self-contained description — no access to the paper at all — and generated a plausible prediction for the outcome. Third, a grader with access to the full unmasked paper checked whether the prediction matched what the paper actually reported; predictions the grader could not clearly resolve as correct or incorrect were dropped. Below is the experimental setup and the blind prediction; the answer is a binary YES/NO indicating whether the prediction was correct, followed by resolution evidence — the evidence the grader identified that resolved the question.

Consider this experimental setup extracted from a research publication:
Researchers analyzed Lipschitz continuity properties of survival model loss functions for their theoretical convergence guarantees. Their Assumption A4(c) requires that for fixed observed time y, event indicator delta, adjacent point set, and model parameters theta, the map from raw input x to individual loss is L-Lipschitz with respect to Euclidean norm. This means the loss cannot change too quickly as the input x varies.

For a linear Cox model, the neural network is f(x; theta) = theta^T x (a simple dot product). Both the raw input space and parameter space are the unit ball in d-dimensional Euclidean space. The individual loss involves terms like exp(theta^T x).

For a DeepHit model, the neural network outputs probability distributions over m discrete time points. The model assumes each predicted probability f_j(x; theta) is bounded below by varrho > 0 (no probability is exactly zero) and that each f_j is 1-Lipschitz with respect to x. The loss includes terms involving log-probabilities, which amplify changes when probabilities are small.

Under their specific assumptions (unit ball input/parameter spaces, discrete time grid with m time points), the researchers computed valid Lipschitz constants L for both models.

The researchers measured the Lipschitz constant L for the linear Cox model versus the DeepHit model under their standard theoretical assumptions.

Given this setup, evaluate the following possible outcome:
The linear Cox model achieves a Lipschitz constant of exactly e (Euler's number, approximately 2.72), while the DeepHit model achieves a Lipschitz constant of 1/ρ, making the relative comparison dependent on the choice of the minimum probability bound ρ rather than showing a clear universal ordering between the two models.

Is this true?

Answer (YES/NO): NO